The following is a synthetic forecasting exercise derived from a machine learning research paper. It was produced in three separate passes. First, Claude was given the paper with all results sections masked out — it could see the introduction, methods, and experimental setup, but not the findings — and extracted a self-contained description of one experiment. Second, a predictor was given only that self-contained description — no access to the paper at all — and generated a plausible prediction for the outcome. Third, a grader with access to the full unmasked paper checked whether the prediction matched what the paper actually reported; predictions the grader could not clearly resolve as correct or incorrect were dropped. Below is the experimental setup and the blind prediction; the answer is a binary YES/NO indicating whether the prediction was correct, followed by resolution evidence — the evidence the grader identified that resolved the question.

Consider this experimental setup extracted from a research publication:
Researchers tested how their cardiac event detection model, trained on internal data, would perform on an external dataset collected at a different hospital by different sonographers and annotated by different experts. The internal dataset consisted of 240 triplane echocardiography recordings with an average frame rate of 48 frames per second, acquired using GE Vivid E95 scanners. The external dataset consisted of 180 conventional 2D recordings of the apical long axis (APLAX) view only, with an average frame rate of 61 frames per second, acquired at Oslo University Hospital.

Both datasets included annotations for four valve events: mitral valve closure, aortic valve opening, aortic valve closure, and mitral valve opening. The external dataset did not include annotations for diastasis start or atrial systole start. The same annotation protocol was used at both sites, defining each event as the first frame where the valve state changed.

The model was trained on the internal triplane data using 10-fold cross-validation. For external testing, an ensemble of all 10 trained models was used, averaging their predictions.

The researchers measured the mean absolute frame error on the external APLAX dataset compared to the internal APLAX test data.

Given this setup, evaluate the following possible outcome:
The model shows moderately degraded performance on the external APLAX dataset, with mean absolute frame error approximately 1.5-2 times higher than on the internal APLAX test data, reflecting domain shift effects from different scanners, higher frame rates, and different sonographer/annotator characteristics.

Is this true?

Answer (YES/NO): YES